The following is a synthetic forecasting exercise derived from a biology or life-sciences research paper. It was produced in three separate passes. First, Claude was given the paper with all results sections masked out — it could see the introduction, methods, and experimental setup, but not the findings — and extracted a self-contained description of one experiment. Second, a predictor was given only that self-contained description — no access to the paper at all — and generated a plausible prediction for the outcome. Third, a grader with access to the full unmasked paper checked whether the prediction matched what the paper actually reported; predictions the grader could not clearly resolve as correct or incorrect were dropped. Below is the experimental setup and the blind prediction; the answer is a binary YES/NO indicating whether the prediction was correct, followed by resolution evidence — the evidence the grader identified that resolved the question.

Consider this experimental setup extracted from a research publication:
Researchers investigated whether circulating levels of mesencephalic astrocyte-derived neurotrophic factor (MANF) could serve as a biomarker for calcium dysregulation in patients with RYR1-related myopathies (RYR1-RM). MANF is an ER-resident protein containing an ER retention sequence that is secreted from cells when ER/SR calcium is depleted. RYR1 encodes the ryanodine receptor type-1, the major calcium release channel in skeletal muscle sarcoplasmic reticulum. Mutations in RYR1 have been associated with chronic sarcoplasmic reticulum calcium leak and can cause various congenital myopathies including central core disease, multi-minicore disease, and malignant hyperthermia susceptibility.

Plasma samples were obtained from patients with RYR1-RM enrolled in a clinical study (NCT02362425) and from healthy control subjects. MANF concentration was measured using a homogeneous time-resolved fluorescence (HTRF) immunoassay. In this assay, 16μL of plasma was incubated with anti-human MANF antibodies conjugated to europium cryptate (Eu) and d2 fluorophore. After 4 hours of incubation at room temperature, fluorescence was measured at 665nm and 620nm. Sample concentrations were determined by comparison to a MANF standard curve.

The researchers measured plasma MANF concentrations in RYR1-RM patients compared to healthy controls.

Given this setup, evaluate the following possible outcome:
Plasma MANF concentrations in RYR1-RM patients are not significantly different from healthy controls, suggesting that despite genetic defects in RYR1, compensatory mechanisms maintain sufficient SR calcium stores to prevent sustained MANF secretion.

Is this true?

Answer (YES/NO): YES